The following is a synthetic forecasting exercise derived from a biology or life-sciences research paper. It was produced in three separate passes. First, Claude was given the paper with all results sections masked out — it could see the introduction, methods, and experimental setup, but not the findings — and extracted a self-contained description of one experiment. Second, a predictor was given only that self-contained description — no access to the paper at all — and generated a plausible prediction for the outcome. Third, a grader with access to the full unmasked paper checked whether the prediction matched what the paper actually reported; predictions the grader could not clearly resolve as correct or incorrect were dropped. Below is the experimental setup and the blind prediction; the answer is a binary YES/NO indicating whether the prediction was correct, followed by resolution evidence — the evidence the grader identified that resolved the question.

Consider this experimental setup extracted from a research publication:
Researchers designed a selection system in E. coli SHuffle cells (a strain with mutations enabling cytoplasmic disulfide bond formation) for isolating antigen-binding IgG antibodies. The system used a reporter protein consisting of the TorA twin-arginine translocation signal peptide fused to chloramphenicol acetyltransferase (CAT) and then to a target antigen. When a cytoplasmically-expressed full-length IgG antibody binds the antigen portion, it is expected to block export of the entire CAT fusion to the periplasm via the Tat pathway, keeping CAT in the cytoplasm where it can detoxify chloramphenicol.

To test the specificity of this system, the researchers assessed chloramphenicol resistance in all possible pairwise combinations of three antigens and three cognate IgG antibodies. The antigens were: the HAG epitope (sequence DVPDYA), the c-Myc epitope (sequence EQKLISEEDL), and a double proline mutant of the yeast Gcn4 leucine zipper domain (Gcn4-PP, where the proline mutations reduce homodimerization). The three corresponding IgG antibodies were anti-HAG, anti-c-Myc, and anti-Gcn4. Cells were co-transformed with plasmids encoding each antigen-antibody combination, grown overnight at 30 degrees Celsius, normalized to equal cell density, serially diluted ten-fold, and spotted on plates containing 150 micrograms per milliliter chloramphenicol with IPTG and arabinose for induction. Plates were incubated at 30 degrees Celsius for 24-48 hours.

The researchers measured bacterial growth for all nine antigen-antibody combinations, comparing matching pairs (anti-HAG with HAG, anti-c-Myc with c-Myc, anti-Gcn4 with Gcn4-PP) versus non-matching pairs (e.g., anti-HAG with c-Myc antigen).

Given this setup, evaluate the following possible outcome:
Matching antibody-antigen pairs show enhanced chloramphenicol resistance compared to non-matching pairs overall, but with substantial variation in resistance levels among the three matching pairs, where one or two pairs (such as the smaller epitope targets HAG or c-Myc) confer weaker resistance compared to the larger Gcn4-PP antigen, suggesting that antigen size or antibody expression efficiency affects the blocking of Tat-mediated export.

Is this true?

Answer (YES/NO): NO